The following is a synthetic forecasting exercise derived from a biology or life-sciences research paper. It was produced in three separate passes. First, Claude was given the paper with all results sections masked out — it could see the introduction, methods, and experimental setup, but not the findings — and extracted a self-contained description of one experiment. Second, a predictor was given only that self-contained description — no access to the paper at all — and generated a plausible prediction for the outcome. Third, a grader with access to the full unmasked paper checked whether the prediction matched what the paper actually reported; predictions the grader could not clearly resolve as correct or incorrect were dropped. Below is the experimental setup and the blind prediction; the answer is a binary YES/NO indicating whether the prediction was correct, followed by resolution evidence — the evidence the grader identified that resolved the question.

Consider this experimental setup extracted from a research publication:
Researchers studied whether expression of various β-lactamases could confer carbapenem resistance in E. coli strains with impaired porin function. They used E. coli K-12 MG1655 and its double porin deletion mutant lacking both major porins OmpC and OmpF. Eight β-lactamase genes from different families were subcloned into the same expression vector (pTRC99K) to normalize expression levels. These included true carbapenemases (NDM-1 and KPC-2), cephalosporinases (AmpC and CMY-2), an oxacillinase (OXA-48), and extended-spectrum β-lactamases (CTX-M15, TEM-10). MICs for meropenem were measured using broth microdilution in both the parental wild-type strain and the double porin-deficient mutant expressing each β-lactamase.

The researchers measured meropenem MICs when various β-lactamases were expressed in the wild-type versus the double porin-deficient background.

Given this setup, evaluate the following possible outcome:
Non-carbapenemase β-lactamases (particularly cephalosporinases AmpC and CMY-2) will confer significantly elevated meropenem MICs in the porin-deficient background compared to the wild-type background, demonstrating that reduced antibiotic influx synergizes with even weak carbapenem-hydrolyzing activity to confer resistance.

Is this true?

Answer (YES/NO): YES